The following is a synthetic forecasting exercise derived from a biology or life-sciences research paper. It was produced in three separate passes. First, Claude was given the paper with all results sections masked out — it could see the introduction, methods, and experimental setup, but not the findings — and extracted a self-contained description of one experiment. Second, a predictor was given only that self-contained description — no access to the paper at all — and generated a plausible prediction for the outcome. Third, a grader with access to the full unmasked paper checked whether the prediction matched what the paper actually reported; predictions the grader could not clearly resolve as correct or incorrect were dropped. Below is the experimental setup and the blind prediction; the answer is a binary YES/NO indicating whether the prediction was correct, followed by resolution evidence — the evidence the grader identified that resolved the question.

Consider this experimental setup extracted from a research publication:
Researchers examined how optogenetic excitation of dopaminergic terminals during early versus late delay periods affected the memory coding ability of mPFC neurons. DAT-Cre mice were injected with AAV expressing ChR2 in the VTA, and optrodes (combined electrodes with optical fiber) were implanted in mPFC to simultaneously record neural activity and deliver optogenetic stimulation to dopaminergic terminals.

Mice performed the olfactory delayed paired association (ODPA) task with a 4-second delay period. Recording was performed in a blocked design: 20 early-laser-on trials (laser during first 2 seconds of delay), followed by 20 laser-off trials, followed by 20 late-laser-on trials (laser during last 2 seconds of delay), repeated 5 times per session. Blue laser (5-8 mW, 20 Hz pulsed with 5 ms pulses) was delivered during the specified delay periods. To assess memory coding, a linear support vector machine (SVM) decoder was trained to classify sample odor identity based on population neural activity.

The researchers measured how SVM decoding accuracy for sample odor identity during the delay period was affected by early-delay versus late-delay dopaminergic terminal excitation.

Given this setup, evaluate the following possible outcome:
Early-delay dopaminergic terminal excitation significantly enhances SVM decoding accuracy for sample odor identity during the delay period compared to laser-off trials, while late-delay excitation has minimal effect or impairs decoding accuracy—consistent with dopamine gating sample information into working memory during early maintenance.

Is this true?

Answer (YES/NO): YES